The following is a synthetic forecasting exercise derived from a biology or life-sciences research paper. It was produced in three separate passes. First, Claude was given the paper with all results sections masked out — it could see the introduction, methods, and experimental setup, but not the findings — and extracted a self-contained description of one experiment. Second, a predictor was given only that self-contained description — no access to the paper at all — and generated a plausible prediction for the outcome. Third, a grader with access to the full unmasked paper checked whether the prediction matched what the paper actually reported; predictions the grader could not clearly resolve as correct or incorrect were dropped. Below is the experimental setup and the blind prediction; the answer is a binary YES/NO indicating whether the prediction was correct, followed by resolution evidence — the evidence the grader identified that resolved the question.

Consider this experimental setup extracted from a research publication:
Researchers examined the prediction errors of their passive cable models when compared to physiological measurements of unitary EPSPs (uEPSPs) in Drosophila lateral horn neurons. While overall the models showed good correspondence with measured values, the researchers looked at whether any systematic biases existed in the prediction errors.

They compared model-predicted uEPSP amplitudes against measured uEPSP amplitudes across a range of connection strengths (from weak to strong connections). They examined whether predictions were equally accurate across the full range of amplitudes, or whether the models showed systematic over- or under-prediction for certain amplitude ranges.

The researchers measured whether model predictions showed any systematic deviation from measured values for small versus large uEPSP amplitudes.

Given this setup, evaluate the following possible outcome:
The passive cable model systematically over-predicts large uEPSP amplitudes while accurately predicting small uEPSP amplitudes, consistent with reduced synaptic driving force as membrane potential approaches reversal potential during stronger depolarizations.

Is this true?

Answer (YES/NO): NO